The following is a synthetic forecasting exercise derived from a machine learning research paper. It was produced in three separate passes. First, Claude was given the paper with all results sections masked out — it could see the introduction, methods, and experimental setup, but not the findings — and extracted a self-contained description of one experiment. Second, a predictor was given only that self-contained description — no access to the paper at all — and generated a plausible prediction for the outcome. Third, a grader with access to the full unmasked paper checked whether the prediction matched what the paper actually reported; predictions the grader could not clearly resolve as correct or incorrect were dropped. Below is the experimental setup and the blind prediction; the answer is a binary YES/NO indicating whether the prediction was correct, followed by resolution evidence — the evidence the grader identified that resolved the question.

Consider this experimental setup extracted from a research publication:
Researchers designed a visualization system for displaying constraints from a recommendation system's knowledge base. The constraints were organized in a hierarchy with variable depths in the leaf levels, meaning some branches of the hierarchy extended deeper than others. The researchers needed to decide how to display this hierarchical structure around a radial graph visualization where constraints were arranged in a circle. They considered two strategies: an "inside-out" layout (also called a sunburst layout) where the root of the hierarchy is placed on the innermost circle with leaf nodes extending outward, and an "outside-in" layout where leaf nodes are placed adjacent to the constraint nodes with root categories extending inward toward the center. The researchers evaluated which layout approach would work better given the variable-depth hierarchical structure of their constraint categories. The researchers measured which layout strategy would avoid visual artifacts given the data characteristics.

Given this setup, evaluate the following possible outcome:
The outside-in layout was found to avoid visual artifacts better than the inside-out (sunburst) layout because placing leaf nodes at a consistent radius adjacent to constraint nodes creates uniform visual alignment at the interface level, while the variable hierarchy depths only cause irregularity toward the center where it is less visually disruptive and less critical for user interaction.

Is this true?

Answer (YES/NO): NO